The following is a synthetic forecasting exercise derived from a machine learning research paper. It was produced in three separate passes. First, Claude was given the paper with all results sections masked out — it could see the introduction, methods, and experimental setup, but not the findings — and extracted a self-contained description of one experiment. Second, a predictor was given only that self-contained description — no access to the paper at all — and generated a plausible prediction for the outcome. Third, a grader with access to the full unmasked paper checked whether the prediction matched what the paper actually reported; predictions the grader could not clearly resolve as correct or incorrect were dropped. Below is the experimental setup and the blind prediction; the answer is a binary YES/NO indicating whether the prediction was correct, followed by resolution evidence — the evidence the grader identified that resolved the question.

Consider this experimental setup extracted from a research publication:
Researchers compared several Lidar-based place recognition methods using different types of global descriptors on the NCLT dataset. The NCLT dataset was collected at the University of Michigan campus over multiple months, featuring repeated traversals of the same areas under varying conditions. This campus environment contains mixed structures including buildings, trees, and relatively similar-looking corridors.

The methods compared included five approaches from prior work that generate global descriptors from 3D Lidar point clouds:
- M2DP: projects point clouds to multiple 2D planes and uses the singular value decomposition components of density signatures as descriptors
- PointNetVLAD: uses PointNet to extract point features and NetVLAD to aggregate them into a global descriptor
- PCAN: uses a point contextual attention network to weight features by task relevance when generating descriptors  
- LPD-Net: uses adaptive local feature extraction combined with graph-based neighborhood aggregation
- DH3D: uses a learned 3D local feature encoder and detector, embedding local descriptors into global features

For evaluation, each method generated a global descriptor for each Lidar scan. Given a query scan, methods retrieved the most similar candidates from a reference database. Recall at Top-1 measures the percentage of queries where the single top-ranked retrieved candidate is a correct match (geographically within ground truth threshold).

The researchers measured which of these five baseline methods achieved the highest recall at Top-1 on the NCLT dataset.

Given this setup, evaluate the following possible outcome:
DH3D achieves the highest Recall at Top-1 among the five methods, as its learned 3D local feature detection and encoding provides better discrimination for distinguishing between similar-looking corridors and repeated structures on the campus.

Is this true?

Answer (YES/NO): NO